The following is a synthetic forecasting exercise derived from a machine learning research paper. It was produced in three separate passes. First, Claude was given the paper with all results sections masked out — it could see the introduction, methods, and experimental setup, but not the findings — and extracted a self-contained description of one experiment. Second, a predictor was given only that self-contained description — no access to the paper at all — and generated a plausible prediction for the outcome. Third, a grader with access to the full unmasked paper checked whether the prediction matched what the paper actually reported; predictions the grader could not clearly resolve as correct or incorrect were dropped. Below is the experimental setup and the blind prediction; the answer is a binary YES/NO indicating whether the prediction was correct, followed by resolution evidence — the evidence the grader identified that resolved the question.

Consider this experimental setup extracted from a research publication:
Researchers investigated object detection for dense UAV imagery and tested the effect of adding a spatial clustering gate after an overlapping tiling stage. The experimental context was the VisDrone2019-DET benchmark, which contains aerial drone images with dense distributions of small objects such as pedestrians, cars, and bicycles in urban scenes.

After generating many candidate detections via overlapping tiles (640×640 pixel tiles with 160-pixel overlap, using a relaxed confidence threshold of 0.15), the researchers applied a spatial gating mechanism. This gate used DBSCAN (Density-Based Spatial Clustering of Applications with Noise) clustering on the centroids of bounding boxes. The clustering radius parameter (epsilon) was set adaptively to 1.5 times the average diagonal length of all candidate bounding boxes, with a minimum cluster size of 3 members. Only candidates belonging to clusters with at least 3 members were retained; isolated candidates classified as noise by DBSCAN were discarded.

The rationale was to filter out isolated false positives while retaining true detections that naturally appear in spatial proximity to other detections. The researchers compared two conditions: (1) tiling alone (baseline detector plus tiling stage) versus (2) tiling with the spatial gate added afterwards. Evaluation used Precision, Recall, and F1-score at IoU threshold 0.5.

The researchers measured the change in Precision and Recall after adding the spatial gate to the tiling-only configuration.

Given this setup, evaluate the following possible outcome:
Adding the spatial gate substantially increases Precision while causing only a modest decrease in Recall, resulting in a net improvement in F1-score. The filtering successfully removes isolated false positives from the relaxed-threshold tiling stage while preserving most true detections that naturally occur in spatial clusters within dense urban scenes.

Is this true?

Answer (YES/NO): NO